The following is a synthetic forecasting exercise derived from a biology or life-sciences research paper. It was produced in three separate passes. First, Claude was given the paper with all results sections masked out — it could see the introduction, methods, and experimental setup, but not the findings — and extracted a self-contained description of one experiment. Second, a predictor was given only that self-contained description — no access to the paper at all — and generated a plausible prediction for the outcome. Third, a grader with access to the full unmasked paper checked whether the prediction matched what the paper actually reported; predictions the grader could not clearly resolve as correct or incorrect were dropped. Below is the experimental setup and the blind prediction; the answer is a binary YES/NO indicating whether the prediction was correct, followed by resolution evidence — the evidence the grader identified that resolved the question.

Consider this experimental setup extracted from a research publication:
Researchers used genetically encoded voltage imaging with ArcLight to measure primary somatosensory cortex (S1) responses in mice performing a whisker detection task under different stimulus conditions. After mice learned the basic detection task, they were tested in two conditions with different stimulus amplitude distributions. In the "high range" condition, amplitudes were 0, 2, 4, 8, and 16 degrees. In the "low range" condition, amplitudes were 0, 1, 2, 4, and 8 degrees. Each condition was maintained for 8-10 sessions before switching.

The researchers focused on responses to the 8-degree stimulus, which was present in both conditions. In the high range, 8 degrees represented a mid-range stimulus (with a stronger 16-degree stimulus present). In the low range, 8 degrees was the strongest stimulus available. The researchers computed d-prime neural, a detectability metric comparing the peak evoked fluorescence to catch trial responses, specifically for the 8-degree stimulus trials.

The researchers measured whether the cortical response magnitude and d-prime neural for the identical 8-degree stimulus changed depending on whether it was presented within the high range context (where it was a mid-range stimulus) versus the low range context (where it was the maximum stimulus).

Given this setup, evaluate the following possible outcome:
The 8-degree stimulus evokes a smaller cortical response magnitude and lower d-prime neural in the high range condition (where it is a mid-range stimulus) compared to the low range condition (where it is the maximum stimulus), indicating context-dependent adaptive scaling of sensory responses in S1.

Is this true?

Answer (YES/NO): YES